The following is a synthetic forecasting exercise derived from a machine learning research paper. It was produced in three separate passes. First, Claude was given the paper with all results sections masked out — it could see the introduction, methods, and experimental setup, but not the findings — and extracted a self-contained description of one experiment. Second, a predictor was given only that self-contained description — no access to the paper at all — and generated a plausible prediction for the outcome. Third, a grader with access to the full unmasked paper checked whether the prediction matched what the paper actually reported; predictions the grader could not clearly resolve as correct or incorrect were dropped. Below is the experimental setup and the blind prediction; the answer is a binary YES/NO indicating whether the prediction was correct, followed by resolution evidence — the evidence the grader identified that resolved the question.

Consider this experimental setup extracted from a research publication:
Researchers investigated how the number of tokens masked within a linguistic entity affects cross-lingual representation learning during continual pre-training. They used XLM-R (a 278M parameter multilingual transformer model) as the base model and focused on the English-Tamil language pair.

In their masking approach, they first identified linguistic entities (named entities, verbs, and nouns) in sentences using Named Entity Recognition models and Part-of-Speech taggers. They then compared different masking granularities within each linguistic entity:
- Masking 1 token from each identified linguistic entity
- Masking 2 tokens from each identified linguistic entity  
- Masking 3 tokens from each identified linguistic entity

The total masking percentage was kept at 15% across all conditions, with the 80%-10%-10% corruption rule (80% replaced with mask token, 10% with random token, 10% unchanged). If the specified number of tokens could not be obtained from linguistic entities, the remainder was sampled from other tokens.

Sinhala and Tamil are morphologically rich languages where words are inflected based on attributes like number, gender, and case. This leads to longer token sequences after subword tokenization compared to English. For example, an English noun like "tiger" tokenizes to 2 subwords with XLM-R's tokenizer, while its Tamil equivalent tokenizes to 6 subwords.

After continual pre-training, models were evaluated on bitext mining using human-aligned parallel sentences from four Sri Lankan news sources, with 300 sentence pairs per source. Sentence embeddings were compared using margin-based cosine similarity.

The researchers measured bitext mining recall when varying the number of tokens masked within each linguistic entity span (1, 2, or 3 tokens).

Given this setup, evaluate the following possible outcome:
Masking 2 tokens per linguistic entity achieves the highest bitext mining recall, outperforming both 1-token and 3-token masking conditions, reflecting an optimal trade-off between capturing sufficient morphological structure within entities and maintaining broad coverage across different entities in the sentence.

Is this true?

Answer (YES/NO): NO